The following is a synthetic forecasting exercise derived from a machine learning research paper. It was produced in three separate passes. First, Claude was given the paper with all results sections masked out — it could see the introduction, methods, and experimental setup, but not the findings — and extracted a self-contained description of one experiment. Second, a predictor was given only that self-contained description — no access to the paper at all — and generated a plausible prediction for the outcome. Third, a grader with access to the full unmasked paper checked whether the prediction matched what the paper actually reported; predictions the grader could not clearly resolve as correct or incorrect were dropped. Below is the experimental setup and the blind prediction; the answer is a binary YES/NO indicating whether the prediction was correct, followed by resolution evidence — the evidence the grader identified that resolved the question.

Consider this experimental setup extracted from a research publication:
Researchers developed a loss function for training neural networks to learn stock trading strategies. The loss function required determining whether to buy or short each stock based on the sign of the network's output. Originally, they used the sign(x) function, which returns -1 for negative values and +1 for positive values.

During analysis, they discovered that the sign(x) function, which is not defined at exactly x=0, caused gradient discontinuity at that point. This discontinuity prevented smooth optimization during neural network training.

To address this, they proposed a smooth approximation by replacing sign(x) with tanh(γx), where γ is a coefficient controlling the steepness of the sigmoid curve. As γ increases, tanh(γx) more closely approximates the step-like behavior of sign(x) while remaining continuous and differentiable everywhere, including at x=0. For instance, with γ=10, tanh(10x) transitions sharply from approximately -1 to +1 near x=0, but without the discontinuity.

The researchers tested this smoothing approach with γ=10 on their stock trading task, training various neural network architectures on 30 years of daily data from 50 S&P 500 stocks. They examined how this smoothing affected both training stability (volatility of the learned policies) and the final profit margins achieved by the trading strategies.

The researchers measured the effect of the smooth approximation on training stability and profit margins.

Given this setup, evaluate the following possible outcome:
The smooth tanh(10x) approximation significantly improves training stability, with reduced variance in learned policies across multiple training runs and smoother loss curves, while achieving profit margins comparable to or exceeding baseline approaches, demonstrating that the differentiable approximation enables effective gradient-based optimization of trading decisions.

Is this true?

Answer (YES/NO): NO